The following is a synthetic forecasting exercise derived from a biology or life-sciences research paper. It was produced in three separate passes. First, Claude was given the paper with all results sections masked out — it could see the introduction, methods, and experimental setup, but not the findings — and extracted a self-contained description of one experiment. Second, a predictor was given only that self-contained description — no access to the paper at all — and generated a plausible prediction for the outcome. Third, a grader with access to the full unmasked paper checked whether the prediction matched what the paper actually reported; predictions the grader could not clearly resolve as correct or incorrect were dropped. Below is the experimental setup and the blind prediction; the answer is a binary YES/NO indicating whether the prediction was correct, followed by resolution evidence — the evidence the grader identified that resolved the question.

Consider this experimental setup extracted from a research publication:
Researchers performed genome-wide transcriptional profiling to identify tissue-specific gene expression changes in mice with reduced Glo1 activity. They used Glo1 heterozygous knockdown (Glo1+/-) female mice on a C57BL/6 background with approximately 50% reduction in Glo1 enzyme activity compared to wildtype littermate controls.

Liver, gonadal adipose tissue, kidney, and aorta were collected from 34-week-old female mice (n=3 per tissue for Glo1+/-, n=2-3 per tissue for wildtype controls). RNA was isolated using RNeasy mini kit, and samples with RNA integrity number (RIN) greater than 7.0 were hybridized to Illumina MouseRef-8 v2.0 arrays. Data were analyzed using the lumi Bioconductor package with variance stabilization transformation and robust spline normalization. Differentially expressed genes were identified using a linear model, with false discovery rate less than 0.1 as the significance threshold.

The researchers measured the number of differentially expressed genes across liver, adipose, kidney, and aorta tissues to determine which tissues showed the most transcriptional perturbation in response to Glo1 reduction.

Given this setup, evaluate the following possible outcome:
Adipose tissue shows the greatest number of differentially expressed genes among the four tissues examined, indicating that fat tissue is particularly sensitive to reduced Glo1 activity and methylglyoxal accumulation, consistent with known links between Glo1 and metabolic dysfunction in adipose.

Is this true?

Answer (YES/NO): NO